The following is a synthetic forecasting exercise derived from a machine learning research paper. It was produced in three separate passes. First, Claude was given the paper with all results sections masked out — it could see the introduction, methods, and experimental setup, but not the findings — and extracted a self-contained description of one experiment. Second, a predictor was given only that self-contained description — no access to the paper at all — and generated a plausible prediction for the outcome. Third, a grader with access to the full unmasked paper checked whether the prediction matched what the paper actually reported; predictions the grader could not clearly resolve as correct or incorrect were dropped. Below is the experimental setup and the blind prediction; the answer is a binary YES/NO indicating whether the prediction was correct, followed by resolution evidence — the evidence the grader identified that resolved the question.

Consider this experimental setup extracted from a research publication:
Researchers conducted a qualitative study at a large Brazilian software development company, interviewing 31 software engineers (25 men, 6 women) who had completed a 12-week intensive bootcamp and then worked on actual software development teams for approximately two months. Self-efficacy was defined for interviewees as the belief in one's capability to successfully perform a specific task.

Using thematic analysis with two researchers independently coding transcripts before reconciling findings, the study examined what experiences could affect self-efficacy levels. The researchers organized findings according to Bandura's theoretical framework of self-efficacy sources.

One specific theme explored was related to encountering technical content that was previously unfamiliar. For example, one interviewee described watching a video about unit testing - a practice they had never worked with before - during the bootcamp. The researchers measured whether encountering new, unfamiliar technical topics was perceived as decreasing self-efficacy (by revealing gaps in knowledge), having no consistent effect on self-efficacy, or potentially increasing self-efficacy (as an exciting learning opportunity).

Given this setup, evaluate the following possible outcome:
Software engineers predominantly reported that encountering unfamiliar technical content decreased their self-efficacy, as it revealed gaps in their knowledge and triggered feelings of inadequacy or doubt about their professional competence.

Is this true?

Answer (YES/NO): YES